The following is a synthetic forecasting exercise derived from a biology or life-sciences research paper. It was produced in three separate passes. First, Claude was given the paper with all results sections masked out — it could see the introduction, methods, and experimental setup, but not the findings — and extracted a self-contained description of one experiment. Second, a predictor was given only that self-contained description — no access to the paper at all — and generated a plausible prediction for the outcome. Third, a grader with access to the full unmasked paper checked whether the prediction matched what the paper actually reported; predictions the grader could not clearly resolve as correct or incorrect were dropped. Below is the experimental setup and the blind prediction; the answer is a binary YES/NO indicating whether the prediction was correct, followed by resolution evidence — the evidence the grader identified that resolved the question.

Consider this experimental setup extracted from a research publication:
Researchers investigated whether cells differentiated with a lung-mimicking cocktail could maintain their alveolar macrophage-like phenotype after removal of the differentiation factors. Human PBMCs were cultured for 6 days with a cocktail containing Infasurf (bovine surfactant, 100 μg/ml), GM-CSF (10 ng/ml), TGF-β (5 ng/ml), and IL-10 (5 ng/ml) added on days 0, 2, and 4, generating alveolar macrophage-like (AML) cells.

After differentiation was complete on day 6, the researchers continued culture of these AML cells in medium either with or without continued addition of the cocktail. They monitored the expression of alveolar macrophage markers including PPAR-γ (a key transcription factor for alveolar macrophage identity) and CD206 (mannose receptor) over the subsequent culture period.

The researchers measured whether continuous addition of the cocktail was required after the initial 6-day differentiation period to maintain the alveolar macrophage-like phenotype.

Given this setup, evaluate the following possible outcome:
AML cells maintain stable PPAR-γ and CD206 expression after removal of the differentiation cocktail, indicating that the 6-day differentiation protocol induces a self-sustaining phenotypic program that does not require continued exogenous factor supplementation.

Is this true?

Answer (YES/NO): NO